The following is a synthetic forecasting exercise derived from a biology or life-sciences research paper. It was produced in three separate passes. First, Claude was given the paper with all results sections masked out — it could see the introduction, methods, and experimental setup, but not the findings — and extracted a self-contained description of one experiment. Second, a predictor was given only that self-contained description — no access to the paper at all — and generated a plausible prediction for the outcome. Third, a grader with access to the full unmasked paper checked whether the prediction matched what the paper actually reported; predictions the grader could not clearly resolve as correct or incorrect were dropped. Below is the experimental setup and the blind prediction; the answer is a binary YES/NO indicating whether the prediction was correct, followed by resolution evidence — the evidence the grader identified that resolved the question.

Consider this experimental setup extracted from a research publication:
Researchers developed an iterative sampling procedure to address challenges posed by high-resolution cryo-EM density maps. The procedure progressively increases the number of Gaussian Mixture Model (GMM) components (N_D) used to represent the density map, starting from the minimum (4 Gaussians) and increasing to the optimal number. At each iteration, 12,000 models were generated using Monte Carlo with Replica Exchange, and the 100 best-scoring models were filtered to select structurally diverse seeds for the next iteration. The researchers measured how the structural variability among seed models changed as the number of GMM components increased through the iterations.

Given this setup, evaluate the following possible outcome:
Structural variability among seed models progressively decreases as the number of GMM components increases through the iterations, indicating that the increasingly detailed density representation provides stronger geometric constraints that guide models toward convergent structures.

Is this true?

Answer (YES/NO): YES